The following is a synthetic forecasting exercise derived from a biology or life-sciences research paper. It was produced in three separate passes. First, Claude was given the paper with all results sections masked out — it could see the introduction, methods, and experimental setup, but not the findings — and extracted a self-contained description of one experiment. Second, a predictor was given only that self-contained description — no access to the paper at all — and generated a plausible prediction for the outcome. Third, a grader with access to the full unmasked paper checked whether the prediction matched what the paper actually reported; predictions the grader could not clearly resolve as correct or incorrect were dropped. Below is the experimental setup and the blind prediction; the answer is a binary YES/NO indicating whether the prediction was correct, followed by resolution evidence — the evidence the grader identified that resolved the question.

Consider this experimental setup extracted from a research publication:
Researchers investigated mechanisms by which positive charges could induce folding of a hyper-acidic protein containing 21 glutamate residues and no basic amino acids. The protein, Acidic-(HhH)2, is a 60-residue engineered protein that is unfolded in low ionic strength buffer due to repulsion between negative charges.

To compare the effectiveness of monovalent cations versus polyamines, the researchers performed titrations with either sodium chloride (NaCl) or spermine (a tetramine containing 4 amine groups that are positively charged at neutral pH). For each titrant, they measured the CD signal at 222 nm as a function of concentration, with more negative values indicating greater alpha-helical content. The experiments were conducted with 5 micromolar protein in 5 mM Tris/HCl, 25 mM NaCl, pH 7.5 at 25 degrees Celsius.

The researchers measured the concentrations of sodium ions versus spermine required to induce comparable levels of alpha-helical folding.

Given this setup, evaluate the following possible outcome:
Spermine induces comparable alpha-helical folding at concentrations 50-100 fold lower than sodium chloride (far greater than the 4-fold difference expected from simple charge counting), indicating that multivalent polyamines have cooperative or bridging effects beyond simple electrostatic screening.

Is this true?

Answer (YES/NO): NO